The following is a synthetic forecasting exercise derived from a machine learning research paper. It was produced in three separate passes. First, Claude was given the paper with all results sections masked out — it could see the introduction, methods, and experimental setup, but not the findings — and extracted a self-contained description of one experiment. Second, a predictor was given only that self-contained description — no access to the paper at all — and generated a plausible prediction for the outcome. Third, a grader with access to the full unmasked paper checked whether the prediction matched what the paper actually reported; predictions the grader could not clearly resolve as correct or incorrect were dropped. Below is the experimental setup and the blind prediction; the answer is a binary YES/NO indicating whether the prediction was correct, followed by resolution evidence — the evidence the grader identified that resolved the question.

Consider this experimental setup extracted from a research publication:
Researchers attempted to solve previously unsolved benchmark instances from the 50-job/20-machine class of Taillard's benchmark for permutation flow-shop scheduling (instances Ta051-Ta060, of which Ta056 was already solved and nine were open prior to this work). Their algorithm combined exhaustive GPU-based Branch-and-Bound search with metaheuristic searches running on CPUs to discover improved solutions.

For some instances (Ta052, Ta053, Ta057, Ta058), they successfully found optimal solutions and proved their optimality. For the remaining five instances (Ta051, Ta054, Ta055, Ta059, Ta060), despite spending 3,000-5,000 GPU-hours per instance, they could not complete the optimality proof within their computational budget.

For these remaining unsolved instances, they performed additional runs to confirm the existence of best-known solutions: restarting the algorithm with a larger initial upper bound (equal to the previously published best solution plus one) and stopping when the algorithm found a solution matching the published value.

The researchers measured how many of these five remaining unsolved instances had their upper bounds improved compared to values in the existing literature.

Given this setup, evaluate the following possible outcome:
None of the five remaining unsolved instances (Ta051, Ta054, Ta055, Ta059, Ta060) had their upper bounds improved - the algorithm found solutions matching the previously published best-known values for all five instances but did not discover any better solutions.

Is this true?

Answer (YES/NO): NO